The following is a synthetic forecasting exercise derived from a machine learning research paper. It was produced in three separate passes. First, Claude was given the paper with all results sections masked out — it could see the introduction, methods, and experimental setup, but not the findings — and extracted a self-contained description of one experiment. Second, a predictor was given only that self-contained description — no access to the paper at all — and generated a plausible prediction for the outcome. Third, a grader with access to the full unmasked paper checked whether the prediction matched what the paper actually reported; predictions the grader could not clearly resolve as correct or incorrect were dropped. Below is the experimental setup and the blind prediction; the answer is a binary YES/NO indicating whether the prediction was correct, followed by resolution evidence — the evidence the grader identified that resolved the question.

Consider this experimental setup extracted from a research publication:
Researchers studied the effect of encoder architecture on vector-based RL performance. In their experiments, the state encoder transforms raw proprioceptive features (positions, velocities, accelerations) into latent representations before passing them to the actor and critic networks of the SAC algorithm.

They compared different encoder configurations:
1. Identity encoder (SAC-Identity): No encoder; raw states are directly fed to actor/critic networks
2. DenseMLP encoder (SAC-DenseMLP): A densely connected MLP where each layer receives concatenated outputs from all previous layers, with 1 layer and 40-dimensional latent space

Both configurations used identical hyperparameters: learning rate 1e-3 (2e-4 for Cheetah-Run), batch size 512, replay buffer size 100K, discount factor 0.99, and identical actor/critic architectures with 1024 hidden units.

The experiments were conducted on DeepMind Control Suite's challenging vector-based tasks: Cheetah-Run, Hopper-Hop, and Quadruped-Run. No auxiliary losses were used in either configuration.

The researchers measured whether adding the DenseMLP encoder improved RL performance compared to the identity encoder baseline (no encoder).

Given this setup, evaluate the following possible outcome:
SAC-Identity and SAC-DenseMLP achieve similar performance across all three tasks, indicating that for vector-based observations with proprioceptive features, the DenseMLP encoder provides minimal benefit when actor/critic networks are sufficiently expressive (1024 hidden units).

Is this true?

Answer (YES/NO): NO